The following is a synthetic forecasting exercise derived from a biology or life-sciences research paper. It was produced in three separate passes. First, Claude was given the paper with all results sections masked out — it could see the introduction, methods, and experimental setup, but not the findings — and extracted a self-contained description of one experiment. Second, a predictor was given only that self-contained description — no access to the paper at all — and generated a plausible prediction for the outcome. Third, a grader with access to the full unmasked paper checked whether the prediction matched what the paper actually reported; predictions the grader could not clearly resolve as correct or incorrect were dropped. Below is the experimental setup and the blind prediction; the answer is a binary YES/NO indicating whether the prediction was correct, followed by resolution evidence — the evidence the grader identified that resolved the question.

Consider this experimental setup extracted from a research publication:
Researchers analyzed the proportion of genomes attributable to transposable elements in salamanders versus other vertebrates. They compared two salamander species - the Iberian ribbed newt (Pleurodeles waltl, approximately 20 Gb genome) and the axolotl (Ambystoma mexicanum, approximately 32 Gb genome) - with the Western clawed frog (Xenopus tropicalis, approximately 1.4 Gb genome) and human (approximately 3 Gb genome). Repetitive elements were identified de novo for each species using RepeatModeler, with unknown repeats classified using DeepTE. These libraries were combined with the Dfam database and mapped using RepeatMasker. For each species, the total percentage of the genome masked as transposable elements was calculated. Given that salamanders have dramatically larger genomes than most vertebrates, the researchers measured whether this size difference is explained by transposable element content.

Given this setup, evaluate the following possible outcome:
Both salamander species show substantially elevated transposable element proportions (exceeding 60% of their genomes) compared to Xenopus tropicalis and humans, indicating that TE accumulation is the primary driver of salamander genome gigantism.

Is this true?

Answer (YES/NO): YES